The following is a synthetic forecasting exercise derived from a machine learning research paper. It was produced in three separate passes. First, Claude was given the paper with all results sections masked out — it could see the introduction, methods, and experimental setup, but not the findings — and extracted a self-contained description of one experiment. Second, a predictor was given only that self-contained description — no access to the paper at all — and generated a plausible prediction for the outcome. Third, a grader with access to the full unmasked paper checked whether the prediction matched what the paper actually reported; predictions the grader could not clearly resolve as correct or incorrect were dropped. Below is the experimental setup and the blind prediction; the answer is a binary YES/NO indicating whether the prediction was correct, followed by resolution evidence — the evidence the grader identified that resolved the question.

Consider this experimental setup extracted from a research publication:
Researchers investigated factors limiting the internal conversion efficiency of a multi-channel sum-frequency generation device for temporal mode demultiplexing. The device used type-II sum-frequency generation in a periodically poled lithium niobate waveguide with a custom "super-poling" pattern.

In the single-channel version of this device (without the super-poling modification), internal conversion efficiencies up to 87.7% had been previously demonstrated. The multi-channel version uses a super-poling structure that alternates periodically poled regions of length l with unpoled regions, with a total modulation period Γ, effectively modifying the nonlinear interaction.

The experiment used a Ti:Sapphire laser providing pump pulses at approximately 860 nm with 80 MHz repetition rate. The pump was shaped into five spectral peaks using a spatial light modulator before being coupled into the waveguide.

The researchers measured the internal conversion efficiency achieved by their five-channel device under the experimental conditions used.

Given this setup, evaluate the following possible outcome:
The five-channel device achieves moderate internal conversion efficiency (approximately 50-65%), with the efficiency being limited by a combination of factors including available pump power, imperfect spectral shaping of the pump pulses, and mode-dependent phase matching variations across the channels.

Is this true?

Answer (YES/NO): NO